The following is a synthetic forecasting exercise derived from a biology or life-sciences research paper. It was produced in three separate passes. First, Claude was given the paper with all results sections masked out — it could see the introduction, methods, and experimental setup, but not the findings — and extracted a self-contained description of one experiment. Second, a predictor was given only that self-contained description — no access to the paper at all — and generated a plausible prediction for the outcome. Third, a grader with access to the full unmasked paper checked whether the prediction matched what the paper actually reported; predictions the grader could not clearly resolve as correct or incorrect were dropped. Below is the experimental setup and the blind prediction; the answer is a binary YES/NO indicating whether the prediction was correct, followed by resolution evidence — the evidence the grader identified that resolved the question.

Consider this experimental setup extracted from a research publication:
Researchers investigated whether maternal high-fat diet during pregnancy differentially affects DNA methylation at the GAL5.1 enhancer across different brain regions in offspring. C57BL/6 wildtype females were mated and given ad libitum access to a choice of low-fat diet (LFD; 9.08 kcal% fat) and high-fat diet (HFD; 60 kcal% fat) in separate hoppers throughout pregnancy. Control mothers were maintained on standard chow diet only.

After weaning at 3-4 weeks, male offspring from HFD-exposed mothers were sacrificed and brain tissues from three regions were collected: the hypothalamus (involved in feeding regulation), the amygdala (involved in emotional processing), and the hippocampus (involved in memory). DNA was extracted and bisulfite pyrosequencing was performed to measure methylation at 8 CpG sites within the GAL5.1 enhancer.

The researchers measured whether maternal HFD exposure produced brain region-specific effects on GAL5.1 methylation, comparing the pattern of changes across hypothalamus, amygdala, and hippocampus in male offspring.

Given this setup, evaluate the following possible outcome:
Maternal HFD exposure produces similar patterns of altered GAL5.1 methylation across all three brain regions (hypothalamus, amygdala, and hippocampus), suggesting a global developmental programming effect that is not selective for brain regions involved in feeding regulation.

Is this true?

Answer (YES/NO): NO